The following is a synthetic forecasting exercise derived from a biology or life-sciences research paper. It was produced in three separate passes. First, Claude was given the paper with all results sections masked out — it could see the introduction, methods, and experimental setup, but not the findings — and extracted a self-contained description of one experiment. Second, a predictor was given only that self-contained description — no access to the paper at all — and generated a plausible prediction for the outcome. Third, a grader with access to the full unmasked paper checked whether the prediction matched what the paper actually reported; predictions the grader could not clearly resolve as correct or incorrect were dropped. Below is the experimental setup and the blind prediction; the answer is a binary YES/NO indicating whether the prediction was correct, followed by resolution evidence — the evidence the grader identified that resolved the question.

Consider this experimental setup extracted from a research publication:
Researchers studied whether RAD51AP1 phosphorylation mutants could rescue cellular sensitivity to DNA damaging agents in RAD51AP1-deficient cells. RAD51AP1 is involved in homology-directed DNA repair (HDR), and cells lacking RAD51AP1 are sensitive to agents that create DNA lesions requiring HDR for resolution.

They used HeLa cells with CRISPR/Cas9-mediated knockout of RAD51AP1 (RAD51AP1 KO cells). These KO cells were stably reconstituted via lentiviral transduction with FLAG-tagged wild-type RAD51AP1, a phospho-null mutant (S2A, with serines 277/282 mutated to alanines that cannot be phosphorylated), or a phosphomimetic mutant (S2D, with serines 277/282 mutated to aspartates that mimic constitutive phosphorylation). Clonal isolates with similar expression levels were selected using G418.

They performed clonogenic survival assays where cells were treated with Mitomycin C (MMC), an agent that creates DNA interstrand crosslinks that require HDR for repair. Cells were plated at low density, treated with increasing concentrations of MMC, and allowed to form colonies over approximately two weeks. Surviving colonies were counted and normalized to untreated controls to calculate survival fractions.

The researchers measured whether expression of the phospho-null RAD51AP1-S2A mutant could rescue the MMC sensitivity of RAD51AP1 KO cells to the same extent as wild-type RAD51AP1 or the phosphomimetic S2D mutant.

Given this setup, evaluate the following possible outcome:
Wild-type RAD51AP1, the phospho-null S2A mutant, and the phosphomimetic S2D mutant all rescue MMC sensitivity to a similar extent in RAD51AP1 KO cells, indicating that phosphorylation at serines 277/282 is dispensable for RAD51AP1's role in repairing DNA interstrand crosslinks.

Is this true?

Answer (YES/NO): NO